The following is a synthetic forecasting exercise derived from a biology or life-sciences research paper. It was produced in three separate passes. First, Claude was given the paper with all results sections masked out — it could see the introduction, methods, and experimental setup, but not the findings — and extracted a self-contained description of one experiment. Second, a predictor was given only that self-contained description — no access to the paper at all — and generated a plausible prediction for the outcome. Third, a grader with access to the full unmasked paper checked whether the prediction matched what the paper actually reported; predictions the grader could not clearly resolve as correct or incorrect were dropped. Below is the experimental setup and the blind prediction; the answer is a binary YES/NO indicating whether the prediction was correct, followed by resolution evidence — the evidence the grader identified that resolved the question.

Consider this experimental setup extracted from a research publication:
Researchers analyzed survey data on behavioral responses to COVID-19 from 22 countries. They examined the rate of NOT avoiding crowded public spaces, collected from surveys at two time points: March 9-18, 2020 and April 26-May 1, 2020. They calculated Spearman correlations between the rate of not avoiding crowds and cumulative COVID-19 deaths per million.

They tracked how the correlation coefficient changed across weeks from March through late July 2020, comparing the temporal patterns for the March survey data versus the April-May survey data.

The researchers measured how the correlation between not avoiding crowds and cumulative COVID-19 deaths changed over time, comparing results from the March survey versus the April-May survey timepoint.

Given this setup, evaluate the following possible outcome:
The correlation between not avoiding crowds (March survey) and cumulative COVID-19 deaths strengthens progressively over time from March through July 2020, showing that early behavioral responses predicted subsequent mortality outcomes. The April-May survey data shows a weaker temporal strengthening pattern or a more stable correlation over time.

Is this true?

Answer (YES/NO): NO